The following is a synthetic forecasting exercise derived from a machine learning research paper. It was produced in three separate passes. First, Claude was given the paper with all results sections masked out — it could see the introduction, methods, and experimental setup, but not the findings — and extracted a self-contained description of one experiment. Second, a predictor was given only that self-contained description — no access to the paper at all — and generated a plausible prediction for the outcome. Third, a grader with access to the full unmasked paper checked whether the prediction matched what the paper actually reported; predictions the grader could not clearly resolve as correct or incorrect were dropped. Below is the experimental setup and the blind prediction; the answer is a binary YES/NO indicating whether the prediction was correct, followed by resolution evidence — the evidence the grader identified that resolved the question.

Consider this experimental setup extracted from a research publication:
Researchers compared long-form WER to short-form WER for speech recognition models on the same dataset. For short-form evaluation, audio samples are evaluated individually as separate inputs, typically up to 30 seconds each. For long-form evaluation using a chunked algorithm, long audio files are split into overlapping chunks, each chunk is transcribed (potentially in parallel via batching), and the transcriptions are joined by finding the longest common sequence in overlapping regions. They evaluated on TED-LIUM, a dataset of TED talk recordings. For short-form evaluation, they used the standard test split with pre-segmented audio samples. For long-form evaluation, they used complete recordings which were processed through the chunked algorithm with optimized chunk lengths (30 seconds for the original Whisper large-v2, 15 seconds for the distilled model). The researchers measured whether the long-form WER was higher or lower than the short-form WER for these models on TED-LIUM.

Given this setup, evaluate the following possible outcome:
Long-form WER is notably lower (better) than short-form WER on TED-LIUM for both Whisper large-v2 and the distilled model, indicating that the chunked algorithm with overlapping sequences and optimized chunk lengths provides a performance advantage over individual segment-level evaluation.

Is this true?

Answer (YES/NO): YES